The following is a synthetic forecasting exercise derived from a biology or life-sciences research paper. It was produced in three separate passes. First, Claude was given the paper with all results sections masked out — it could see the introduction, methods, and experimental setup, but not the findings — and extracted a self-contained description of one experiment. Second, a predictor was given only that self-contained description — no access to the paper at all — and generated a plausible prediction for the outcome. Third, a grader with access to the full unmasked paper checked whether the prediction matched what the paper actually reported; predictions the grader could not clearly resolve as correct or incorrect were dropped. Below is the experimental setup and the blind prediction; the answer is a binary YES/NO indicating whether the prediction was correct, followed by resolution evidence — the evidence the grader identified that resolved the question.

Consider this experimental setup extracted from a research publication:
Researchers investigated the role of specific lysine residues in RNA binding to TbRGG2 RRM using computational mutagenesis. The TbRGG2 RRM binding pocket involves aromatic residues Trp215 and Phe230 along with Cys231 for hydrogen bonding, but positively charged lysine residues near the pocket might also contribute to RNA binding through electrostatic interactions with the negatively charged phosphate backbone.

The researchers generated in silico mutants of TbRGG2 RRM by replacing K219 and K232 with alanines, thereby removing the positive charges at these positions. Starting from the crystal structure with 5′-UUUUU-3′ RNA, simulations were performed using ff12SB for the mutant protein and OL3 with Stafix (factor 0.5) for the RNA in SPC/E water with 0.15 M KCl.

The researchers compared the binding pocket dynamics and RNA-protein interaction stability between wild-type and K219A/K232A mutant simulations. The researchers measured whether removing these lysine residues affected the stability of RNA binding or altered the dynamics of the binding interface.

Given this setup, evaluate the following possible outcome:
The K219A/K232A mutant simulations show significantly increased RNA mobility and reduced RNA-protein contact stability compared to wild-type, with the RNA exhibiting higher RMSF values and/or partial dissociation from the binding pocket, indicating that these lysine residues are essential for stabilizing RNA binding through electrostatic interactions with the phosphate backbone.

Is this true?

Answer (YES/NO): NO